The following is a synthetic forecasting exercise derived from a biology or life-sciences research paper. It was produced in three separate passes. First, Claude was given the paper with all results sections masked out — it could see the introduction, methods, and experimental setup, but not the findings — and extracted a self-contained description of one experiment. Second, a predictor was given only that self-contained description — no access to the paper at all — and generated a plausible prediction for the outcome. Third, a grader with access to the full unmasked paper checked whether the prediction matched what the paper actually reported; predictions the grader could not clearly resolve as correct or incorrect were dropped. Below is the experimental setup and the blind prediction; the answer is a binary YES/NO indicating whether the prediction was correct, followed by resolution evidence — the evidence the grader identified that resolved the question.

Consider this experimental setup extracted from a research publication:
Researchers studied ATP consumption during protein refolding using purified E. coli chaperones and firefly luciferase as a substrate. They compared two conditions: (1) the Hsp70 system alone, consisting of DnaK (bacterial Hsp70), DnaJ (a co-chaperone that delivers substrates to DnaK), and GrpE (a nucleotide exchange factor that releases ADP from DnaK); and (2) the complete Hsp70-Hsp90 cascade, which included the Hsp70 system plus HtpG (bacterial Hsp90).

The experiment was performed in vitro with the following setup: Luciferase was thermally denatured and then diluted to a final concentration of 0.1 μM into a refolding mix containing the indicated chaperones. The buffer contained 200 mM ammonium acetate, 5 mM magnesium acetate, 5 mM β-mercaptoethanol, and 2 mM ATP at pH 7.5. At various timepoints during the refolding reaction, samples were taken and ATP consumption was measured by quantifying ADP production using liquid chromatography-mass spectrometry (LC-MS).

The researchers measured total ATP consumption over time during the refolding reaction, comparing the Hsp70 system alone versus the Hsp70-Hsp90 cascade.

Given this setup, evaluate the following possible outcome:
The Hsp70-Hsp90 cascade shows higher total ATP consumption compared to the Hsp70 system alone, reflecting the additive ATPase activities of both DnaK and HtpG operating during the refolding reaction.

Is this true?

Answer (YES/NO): NO